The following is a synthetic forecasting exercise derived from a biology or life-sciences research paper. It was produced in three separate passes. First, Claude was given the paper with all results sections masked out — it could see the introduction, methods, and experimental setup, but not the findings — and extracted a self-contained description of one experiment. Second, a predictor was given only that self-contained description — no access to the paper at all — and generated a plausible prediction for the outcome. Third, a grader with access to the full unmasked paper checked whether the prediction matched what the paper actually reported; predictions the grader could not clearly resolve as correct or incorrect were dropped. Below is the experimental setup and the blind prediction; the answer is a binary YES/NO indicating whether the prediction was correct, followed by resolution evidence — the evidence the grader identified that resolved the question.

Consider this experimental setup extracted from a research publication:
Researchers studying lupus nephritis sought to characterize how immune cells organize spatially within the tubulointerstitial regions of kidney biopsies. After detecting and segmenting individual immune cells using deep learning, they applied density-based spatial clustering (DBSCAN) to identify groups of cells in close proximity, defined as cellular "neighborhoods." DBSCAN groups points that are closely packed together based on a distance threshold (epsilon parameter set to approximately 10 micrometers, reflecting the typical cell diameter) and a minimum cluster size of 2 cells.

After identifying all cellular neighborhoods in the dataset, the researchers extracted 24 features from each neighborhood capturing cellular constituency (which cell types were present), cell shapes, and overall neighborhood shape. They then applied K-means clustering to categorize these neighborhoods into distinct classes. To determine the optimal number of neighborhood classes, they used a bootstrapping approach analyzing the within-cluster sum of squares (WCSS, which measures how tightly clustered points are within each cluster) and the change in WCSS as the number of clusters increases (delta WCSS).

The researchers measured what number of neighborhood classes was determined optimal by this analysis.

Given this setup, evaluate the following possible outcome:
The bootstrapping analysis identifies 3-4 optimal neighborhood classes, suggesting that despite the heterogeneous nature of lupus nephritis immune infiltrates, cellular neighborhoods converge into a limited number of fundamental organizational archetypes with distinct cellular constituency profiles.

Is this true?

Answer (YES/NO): NO